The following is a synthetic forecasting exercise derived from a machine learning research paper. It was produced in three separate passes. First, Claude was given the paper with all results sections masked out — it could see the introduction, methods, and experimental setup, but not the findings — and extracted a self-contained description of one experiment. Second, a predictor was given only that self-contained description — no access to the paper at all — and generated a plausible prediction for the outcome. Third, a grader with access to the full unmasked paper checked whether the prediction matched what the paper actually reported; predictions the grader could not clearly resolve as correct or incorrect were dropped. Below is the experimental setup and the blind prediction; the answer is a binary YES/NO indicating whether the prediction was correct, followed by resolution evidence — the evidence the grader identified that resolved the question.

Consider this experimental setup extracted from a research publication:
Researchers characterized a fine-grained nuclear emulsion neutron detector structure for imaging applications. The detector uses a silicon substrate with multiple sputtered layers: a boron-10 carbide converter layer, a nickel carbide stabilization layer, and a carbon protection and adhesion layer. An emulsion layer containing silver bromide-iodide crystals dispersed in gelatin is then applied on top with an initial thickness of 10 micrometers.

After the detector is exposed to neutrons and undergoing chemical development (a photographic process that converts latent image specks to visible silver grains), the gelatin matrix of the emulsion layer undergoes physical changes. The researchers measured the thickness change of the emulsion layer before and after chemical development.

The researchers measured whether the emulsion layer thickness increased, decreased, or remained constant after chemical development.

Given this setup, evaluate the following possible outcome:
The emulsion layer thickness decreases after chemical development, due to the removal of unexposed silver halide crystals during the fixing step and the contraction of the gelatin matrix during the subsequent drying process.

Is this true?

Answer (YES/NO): YES